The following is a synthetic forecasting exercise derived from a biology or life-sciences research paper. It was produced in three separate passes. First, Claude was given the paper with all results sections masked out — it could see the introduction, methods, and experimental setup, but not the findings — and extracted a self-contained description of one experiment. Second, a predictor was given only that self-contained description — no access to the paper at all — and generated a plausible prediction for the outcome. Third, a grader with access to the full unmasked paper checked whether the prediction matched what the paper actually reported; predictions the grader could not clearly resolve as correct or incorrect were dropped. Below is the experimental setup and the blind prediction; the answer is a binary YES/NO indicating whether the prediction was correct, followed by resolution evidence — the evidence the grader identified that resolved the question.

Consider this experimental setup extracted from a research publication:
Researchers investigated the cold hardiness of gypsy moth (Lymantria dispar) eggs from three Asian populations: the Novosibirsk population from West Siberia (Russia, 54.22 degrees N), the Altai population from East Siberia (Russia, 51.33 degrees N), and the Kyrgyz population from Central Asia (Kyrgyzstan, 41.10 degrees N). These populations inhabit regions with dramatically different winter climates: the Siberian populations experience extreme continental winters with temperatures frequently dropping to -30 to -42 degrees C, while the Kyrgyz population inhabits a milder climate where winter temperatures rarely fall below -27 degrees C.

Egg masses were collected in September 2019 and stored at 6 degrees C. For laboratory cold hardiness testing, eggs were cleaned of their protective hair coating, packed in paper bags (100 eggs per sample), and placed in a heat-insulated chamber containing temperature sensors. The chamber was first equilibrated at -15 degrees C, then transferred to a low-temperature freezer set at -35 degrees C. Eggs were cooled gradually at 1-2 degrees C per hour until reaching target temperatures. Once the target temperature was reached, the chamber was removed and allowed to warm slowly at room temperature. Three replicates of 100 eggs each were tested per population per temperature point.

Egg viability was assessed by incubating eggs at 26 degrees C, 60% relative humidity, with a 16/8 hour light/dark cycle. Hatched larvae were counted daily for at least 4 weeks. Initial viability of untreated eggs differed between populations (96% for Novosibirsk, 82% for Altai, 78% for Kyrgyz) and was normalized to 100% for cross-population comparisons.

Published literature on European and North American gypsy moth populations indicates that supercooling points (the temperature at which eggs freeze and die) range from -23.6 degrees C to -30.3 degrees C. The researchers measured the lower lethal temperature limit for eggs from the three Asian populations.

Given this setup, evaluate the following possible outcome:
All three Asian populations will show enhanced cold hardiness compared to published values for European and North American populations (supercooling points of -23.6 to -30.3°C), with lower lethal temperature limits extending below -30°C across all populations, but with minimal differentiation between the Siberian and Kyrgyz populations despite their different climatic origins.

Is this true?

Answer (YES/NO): NO